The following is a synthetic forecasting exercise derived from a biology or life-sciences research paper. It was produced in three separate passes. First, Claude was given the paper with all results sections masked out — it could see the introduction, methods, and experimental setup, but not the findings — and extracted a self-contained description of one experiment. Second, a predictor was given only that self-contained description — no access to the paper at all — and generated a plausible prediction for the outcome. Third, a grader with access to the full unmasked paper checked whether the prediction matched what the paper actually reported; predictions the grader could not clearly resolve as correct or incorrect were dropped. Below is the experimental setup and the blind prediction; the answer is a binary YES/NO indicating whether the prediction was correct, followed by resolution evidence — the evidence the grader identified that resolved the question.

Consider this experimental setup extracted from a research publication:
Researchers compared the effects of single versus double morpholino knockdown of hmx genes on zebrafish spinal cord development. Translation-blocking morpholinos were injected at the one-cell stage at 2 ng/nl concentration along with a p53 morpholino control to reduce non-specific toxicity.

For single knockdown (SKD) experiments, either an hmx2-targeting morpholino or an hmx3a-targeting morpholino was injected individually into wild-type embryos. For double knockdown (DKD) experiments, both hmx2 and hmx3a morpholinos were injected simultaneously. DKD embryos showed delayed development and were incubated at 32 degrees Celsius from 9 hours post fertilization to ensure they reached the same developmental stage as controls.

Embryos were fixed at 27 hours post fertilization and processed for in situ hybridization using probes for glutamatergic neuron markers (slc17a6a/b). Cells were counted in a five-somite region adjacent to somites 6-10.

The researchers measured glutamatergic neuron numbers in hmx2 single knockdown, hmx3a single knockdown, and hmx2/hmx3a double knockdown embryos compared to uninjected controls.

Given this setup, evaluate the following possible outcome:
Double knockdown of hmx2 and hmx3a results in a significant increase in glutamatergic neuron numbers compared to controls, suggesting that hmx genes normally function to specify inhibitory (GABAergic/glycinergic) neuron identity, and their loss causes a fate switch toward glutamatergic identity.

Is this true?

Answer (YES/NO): NO